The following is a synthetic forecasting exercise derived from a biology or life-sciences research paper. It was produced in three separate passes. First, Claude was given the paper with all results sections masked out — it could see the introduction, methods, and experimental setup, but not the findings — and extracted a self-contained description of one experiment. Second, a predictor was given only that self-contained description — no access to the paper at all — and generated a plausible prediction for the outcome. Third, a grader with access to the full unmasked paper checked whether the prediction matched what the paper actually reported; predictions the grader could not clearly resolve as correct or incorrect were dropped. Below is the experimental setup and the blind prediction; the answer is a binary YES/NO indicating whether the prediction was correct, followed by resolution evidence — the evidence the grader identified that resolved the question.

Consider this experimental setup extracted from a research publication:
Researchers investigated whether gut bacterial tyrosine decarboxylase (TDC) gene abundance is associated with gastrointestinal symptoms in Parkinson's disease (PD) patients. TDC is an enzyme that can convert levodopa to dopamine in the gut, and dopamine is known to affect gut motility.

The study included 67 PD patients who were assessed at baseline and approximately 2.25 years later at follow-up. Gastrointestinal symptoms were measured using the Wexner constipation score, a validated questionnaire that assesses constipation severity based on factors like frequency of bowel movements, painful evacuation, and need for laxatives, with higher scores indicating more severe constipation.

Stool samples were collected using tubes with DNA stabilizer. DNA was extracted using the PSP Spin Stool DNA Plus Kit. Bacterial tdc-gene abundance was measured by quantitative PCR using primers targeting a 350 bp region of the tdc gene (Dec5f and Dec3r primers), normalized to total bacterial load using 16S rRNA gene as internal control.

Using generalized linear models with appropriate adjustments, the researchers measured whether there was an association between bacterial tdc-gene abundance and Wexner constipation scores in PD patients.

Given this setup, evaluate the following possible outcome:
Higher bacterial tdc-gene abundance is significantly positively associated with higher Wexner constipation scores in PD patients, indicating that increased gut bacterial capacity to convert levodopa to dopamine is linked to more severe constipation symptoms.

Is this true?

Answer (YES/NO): NO